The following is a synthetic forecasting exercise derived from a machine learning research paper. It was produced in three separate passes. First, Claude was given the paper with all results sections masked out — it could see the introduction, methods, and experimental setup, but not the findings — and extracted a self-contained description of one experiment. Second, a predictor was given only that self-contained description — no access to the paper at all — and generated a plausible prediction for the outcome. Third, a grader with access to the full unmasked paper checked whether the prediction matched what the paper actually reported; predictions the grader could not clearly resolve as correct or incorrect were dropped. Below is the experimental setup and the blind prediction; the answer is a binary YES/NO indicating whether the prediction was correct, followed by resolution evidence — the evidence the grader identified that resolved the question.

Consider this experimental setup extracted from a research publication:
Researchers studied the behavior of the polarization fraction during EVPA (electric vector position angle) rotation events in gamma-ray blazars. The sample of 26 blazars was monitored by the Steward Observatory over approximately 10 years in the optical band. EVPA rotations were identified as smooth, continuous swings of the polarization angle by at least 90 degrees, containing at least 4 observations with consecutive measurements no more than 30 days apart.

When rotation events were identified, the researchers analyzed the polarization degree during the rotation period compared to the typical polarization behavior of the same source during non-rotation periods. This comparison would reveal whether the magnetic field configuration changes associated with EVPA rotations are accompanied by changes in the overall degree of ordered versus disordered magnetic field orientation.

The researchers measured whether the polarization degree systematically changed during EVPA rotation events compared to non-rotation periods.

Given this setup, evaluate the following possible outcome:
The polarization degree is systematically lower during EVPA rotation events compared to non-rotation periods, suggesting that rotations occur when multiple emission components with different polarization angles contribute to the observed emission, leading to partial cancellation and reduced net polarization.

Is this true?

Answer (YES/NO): YES